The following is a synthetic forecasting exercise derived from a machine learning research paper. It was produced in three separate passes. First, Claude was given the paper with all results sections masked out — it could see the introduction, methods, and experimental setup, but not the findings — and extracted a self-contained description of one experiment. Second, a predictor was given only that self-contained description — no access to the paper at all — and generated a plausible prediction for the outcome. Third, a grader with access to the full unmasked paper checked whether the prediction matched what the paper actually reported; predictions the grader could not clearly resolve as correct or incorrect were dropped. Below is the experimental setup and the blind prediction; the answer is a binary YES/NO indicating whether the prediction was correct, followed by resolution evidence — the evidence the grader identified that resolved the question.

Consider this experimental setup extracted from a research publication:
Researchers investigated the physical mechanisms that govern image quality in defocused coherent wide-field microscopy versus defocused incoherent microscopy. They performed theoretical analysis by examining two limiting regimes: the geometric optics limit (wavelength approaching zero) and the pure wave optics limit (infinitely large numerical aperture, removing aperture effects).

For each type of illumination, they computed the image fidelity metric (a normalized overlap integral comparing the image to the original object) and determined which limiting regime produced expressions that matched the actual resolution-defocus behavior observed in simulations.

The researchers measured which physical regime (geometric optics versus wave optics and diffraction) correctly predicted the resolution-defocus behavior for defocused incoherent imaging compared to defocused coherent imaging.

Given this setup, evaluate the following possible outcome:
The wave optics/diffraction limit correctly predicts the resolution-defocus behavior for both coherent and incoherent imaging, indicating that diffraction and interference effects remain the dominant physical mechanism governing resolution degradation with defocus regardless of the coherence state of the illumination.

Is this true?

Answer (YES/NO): NO